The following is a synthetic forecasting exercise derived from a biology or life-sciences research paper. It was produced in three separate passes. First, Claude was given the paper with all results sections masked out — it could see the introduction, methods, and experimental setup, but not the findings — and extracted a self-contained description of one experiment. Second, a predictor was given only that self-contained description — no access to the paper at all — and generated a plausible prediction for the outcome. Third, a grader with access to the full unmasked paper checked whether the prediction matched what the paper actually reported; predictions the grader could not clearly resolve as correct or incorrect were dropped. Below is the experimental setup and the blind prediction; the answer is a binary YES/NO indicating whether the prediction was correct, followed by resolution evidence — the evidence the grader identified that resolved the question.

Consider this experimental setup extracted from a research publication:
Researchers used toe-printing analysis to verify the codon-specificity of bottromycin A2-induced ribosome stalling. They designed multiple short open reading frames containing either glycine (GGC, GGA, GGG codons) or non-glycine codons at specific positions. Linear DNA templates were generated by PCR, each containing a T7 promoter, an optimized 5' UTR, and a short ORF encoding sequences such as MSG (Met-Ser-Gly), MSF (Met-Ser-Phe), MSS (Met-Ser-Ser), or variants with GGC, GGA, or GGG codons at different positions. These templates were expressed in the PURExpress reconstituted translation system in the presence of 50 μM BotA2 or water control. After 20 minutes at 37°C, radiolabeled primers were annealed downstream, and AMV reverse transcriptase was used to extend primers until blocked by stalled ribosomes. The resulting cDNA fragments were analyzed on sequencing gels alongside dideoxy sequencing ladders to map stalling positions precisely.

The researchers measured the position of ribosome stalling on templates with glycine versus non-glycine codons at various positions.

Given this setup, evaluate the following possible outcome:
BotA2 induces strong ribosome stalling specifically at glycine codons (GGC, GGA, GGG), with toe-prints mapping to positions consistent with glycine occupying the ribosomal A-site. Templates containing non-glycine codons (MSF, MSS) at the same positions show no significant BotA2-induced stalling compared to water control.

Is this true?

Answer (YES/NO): YES